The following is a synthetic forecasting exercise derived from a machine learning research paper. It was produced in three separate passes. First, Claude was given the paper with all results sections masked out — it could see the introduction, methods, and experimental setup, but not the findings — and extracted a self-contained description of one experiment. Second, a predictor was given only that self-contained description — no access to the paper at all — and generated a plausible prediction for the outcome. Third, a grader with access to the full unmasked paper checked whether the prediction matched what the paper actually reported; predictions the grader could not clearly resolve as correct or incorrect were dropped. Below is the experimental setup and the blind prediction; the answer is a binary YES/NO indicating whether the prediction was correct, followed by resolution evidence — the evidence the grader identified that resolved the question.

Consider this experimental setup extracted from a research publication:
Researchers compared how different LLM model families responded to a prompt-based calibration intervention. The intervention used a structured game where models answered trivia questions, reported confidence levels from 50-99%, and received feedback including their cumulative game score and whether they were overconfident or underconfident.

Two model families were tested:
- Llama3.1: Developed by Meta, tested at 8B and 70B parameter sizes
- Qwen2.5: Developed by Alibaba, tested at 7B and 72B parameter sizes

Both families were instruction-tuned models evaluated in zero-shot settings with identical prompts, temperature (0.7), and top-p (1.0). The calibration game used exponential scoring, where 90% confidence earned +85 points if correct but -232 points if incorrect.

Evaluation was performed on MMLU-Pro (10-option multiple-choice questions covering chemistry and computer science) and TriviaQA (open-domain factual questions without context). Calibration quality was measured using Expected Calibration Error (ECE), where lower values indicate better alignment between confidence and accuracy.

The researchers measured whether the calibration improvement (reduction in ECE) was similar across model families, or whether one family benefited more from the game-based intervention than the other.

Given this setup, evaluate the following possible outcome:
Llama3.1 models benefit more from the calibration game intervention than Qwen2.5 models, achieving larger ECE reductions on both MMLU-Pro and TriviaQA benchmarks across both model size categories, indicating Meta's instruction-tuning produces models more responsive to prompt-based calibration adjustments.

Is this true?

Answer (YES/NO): NO